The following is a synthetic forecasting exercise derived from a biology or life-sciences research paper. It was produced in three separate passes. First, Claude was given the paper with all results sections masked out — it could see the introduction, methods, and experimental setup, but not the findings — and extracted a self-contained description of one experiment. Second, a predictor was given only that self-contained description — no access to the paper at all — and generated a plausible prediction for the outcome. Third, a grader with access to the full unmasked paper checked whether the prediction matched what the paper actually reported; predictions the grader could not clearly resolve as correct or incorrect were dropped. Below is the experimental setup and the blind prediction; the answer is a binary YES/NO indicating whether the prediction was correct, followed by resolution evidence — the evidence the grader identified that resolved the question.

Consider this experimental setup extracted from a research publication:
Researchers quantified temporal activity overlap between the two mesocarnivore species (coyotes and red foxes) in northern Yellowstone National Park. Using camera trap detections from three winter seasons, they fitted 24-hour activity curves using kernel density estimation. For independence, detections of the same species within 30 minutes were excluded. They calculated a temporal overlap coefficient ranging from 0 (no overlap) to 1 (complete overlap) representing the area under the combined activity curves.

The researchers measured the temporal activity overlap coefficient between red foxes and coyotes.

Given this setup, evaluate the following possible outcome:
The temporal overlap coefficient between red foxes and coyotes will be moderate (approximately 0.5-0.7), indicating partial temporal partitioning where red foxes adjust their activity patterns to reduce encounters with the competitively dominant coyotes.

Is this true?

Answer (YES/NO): YES